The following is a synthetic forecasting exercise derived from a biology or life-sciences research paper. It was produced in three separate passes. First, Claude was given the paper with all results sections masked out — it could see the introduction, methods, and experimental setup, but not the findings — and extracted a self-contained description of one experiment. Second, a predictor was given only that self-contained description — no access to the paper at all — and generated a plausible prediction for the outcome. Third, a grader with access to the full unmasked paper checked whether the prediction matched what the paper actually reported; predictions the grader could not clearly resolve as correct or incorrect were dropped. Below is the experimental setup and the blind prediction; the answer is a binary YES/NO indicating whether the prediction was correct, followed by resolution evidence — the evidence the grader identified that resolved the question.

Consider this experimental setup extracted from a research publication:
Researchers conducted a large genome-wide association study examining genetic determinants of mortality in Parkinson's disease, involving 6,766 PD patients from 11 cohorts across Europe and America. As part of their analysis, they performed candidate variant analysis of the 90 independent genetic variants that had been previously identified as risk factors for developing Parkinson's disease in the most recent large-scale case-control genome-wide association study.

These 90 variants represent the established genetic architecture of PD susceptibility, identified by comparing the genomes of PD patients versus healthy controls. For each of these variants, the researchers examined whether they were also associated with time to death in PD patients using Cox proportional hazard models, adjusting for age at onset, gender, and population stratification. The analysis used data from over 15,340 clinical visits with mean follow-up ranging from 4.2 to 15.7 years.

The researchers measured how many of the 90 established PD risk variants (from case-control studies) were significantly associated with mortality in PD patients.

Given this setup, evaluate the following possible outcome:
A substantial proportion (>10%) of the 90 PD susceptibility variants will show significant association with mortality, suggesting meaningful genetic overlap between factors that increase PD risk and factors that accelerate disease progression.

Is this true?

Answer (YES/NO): NO